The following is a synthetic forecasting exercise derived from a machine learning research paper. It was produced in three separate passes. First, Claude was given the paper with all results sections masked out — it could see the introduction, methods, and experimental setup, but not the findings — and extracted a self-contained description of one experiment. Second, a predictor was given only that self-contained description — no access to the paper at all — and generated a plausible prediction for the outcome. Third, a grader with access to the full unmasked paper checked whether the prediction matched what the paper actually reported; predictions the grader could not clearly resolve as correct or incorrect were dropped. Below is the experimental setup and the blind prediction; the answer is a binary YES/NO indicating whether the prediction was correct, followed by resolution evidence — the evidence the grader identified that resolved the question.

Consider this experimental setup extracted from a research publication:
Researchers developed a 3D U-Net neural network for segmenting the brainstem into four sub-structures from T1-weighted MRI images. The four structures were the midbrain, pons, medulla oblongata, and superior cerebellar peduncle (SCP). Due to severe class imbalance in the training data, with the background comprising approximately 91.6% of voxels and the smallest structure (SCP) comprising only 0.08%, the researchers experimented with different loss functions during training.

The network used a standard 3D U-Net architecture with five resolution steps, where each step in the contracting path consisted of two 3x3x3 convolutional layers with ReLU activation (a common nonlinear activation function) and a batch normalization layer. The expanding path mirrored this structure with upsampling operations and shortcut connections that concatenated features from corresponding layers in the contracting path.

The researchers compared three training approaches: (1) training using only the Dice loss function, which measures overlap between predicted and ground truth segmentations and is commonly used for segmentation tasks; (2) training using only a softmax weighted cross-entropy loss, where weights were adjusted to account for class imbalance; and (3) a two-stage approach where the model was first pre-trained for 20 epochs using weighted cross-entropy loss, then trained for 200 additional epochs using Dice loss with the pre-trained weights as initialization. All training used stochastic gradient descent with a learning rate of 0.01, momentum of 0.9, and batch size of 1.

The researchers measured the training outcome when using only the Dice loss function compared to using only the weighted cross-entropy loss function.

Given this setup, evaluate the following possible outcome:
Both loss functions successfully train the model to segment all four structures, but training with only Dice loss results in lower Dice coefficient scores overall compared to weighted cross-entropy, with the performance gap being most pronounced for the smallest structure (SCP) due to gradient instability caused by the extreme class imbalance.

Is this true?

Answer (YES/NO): NO